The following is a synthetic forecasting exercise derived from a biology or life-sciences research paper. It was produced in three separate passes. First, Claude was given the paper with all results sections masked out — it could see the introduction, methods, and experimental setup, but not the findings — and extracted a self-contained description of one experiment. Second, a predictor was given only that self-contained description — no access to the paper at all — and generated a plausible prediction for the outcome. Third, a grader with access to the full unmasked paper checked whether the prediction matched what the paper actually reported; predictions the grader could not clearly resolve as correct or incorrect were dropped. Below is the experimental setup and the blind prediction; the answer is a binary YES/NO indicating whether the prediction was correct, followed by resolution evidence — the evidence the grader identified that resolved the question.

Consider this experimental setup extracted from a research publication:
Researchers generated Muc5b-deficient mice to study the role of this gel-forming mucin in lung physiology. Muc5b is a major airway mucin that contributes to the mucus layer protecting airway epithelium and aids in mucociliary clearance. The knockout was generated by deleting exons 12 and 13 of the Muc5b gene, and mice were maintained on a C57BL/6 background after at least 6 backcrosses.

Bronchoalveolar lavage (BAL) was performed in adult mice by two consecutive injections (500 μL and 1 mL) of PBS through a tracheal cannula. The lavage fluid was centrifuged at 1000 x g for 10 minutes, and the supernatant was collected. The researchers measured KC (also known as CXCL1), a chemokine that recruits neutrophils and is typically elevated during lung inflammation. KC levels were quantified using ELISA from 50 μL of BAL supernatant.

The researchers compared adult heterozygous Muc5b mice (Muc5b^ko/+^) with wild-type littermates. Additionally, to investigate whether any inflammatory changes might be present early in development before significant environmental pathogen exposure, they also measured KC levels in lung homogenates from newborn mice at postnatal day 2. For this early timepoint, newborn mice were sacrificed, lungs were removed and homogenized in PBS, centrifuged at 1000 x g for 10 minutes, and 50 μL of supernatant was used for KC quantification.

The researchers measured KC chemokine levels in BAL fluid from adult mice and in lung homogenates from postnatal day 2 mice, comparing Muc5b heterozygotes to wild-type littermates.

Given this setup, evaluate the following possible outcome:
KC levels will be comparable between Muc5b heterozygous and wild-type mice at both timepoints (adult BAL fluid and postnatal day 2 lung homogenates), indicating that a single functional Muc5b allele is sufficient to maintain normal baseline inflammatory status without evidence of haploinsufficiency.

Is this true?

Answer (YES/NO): NO